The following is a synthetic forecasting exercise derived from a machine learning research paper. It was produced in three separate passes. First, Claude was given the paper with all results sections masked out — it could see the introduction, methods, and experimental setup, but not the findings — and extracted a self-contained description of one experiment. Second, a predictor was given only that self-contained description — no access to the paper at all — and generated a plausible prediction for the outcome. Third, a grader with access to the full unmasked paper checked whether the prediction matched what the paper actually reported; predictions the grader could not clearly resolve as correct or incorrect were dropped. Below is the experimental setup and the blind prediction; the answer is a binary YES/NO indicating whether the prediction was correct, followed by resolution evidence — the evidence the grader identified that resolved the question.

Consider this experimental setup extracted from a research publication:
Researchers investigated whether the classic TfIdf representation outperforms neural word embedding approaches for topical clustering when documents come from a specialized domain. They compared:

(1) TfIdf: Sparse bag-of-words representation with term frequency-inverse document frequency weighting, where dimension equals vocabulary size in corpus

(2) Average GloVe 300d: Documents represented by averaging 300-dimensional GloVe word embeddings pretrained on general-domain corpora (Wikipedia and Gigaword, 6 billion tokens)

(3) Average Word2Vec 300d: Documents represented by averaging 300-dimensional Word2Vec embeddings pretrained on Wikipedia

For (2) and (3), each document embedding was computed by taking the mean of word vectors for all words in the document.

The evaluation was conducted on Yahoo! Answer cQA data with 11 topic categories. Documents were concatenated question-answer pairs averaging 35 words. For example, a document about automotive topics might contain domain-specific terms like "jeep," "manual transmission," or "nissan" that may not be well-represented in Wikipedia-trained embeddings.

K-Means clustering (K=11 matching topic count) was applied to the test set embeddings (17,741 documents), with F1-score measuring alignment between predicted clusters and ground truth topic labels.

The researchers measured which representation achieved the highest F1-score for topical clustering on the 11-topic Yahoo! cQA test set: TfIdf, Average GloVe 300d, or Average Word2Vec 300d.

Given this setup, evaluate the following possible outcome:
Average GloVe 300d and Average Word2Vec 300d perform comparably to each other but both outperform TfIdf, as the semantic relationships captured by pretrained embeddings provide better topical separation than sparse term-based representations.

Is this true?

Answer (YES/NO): YES